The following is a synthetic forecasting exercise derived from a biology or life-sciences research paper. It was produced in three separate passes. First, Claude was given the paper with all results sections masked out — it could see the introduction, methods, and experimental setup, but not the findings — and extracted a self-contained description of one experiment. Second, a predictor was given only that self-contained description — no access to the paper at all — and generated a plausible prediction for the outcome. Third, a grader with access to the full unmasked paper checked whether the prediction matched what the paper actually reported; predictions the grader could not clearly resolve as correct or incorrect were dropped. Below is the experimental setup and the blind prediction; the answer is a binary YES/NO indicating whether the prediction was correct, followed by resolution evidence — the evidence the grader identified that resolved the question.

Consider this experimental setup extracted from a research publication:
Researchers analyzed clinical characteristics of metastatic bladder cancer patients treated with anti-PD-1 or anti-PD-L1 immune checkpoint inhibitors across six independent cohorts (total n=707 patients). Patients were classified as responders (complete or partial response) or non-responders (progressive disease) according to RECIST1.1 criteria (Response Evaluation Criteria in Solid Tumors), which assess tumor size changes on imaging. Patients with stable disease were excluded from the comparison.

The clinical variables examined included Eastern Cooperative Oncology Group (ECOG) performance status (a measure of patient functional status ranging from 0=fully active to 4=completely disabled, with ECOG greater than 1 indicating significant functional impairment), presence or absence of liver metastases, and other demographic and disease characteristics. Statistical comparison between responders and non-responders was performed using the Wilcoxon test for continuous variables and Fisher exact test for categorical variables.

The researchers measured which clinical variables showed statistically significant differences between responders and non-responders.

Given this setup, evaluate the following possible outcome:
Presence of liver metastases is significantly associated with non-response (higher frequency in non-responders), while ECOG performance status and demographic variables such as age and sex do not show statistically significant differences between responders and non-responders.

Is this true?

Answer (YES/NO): NO